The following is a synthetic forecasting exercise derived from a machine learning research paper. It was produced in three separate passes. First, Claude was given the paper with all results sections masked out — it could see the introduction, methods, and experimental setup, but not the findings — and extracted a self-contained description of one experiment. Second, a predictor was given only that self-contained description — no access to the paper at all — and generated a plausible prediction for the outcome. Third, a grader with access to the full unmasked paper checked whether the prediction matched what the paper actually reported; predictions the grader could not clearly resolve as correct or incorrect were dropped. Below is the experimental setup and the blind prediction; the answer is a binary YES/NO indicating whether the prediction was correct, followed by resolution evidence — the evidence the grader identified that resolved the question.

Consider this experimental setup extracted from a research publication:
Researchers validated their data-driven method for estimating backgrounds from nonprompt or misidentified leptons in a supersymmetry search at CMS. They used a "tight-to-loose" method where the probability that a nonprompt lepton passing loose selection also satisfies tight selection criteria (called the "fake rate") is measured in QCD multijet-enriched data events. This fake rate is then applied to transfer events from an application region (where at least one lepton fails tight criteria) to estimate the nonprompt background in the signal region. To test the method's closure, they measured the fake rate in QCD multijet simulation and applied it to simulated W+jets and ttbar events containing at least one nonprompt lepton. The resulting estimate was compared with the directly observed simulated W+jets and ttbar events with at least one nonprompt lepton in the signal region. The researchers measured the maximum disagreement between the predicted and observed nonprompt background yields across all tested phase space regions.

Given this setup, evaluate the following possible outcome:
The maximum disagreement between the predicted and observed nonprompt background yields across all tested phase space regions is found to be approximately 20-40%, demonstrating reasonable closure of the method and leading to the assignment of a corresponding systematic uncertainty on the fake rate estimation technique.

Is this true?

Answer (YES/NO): YES